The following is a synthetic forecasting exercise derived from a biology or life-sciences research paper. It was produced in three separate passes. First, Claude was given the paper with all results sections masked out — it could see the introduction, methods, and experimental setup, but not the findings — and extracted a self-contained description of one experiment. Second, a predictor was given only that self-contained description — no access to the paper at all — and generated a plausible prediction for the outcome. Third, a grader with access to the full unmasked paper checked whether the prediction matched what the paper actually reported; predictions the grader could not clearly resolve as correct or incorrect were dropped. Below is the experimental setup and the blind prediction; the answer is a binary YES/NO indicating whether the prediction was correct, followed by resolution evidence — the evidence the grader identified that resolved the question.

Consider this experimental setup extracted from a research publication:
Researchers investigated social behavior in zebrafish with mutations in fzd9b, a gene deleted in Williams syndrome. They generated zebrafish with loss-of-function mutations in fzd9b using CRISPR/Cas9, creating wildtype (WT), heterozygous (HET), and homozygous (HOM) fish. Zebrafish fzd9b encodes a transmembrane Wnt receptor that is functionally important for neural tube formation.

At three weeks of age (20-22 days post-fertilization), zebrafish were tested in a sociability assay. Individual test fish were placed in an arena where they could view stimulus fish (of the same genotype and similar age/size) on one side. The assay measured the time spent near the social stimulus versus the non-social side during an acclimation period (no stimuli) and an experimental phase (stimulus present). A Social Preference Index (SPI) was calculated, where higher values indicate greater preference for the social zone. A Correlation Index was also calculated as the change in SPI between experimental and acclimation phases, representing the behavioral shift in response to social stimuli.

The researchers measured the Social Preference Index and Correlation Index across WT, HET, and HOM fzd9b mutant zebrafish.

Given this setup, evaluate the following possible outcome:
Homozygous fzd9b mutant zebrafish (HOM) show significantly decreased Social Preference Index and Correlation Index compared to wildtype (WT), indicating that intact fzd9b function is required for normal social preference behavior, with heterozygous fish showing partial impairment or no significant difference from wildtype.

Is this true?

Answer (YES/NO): NO